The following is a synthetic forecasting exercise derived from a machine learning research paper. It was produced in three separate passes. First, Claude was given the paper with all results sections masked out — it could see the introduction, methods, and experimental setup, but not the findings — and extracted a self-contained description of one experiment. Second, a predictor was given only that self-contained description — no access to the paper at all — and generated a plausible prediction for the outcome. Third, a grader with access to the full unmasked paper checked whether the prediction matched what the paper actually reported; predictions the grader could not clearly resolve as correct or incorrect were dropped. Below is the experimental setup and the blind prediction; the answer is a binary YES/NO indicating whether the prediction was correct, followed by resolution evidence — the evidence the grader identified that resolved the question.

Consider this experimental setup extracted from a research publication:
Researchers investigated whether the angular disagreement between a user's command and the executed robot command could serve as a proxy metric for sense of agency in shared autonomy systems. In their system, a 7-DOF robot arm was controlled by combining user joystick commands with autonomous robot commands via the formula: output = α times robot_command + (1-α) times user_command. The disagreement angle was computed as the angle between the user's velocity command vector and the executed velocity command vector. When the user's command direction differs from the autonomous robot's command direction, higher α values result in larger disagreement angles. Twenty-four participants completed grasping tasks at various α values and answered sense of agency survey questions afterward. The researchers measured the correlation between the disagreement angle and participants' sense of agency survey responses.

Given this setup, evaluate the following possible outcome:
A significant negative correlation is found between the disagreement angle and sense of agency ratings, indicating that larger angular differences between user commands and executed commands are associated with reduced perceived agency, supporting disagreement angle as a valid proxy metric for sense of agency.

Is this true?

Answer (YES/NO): NO